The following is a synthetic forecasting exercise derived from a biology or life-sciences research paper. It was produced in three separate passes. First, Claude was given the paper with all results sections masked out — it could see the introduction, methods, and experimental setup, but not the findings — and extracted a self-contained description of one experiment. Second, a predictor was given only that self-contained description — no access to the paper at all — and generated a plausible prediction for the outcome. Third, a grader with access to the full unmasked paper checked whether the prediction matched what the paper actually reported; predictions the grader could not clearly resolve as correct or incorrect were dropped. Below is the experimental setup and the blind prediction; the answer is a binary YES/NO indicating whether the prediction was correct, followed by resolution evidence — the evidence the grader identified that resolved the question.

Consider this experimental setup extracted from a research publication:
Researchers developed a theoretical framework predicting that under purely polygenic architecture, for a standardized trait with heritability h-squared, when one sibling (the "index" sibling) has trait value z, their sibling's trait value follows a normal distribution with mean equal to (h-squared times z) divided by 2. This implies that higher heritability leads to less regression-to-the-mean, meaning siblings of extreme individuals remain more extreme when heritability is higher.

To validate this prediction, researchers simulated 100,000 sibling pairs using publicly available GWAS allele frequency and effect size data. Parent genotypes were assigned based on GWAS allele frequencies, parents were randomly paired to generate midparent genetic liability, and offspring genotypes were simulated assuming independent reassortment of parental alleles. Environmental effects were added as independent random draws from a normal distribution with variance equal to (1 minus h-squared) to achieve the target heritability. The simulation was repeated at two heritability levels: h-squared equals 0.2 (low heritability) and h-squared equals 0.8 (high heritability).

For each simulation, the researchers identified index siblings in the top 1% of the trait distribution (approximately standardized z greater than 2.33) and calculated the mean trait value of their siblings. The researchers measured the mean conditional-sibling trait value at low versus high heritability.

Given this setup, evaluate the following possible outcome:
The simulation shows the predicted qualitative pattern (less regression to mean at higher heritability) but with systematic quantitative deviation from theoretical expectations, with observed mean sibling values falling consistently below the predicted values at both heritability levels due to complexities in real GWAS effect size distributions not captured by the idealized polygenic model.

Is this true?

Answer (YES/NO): NO